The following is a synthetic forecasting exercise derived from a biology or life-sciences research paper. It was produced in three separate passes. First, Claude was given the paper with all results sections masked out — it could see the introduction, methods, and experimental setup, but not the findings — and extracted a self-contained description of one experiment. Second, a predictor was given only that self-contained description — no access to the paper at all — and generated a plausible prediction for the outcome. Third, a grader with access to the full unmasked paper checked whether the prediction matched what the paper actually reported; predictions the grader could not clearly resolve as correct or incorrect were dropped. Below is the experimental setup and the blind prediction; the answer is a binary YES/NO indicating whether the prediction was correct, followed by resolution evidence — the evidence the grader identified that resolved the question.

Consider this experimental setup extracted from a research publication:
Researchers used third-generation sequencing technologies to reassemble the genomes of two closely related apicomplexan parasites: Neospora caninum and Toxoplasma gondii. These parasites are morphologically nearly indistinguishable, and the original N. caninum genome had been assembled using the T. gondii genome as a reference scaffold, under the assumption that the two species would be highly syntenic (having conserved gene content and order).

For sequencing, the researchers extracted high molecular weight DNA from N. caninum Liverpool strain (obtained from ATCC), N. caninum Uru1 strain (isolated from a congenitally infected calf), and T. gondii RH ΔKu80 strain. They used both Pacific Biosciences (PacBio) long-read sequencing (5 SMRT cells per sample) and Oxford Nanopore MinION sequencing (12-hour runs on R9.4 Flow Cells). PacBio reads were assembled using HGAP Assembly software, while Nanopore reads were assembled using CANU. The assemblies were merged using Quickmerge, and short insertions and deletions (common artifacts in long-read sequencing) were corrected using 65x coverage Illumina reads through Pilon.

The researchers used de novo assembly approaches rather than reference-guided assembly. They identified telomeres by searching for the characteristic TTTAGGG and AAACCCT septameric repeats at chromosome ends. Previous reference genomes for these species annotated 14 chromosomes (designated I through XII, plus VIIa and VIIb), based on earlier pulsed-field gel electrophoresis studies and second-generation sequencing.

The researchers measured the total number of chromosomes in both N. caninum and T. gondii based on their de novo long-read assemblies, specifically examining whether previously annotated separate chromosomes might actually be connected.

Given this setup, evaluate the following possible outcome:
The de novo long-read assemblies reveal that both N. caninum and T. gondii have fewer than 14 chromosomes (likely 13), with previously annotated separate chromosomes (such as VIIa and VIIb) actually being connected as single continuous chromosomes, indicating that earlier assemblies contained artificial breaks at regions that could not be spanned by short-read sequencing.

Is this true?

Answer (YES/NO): NO